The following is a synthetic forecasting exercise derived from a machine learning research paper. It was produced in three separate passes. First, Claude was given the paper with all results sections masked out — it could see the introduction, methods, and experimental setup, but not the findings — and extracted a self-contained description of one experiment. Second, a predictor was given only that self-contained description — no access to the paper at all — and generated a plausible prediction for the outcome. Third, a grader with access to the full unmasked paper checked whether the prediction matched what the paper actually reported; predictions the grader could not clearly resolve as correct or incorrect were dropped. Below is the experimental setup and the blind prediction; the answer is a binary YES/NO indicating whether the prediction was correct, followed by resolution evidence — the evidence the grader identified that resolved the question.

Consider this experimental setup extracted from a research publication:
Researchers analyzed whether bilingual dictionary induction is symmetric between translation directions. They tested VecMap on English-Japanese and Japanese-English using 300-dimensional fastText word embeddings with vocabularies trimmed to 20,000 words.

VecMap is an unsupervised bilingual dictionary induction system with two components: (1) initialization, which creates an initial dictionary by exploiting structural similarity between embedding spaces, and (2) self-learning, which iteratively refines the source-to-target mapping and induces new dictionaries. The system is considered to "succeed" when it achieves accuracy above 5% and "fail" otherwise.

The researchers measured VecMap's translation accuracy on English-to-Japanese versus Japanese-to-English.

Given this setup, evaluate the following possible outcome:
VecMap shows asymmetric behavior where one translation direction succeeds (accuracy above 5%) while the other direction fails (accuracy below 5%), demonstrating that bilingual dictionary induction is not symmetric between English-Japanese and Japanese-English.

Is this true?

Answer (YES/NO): YES